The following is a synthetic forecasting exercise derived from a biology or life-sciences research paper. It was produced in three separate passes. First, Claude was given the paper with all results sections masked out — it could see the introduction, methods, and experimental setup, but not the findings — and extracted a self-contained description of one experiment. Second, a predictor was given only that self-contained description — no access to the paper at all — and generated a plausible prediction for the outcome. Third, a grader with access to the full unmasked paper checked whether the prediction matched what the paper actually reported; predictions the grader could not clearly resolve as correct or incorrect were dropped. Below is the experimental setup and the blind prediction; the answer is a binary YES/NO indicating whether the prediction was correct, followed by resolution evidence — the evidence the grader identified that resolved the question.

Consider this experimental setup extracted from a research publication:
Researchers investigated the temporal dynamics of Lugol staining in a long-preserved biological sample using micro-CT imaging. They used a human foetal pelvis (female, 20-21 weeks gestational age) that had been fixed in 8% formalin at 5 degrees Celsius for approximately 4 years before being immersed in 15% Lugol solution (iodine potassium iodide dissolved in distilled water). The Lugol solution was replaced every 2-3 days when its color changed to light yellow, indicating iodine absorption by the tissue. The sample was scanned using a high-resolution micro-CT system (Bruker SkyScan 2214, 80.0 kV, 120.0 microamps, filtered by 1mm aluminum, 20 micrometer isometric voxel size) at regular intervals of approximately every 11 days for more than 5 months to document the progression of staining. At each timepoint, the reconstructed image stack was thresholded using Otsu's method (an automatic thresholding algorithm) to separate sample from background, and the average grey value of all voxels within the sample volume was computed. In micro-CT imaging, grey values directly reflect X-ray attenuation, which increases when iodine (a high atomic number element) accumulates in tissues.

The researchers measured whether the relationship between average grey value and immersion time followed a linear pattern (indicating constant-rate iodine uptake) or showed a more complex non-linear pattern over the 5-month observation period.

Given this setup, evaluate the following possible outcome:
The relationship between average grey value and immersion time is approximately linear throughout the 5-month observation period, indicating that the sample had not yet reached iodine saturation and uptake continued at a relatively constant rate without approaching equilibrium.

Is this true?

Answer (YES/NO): NO